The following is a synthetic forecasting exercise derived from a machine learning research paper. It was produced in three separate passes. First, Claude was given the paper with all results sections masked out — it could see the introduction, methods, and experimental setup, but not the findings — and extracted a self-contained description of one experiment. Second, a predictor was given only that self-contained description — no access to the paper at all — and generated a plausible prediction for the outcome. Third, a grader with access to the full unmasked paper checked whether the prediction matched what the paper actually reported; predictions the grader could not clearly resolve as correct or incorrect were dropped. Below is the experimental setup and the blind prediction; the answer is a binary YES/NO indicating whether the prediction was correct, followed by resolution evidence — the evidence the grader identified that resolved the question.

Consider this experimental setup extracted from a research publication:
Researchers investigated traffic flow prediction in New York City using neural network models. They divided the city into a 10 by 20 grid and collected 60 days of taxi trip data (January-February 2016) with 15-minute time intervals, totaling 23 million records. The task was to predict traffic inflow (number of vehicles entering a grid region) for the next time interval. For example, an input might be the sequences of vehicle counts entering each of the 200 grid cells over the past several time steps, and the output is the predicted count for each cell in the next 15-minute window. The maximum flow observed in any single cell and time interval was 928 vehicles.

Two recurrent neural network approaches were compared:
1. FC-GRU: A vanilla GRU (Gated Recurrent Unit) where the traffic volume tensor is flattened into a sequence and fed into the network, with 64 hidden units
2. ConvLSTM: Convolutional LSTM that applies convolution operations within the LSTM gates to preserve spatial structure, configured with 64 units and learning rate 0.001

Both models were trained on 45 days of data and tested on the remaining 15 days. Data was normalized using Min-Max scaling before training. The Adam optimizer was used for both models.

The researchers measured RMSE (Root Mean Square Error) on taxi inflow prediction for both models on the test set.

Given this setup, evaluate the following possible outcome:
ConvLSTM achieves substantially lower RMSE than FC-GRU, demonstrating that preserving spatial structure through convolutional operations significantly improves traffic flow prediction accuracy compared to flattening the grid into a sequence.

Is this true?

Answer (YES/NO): NO